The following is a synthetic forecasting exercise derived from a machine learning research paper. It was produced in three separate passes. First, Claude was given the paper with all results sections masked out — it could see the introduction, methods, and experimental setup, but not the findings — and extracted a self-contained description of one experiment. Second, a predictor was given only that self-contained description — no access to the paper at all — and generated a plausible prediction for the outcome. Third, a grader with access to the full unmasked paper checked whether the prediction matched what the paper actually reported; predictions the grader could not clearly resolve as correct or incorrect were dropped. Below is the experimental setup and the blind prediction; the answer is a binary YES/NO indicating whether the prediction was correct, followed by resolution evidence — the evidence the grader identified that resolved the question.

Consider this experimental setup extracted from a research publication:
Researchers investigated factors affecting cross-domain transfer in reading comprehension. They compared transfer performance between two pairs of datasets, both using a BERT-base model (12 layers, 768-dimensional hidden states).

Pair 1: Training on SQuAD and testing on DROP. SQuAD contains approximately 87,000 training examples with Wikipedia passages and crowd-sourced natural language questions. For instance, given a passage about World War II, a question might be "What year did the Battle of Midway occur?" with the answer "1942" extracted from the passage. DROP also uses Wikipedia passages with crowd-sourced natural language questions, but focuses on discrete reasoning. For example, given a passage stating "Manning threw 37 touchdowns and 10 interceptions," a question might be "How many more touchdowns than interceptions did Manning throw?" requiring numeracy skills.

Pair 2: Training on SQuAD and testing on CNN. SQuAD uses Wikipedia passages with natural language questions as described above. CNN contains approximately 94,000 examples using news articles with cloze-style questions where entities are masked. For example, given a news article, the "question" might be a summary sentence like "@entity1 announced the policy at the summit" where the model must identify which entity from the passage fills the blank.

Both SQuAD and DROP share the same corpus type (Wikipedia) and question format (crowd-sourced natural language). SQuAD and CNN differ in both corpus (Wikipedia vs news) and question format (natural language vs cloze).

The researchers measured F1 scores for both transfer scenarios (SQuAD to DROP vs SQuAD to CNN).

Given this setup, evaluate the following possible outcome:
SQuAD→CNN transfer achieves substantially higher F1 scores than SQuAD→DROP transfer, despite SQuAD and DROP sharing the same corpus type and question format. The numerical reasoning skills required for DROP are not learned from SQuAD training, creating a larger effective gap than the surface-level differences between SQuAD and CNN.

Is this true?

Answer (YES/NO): NO